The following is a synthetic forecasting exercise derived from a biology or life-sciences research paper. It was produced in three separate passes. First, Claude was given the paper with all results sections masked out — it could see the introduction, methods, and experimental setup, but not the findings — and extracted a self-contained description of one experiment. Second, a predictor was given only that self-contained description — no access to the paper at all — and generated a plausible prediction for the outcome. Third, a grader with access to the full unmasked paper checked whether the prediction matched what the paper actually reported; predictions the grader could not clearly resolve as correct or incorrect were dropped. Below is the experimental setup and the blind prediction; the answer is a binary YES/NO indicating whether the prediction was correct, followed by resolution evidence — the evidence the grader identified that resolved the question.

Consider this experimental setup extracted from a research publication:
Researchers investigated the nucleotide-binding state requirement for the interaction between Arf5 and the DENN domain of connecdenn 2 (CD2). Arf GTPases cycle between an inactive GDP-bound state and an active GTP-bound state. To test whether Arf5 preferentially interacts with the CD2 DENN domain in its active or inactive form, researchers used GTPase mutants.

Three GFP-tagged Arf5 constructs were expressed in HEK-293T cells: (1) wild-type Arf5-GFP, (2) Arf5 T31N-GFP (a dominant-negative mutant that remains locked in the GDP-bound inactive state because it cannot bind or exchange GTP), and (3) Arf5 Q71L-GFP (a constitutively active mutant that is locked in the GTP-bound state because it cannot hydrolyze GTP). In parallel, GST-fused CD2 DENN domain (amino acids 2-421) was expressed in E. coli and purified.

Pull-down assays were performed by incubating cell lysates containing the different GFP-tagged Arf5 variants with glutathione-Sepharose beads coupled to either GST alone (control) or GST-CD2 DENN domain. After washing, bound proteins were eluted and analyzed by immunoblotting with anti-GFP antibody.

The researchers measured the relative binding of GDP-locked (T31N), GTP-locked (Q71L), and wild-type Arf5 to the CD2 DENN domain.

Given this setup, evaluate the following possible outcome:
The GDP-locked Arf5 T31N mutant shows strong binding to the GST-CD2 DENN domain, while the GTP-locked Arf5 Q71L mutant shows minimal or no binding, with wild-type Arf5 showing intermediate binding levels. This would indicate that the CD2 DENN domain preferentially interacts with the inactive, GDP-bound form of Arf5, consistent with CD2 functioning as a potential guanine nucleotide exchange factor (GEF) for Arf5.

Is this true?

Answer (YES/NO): NO